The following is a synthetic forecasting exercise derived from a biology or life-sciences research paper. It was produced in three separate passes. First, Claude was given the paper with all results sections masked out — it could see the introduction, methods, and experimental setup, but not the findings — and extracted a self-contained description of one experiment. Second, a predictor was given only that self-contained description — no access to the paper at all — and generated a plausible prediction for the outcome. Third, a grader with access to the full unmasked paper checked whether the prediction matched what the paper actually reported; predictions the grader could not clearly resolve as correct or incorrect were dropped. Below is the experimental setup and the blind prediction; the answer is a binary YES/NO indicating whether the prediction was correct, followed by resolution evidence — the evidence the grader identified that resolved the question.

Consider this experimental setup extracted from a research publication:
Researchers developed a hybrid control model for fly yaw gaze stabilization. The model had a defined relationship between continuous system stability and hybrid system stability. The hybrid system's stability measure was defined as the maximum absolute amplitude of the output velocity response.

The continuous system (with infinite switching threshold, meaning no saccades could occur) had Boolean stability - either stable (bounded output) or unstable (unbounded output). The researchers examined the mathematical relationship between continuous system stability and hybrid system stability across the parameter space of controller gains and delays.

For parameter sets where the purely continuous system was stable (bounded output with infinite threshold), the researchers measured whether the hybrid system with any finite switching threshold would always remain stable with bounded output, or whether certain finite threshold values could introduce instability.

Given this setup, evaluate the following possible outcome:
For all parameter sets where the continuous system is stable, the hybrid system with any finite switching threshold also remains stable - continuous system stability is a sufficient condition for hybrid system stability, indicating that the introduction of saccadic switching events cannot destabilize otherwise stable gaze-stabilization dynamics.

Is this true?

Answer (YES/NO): YES